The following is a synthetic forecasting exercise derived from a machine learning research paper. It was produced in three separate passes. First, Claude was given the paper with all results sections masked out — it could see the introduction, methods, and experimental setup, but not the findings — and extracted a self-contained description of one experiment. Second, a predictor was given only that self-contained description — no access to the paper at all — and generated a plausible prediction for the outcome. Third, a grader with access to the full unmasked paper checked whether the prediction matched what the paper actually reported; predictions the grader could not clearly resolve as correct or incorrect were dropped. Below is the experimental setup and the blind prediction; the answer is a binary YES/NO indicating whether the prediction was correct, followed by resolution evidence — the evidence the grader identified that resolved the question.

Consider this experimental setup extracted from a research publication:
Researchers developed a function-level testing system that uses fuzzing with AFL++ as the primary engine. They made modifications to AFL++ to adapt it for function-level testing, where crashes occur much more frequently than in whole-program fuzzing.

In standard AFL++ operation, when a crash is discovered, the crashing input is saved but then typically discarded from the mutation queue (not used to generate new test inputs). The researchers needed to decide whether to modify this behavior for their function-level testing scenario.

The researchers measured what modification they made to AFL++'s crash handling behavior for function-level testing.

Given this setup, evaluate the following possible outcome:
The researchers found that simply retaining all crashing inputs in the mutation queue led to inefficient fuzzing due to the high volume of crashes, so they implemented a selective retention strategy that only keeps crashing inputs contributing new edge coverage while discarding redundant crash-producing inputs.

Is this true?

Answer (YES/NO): NO